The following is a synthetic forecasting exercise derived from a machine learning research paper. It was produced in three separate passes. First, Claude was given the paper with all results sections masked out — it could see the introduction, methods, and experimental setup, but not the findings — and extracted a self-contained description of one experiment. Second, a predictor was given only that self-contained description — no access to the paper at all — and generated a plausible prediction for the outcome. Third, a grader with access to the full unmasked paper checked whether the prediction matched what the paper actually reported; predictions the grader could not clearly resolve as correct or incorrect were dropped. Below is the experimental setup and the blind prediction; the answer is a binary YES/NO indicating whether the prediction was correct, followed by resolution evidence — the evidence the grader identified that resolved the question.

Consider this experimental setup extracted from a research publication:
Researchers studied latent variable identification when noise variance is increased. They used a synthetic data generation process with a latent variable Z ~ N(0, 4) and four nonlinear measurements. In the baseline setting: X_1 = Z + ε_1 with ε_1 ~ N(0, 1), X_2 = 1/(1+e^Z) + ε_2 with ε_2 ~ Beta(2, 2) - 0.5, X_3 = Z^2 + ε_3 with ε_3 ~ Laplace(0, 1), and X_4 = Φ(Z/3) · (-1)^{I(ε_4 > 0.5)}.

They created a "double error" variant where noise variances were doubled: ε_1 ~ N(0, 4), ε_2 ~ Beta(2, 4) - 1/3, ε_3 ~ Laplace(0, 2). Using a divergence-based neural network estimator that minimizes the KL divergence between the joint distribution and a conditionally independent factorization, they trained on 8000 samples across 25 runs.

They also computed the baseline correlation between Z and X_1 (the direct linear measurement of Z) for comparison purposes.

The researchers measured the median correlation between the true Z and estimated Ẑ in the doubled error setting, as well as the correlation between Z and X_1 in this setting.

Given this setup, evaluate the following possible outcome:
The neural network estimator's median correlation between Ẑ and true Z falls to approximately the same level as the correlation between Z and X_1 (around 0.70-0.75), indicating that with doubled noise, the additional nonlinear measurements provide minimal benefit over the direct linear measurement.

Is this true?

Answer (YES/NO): NO